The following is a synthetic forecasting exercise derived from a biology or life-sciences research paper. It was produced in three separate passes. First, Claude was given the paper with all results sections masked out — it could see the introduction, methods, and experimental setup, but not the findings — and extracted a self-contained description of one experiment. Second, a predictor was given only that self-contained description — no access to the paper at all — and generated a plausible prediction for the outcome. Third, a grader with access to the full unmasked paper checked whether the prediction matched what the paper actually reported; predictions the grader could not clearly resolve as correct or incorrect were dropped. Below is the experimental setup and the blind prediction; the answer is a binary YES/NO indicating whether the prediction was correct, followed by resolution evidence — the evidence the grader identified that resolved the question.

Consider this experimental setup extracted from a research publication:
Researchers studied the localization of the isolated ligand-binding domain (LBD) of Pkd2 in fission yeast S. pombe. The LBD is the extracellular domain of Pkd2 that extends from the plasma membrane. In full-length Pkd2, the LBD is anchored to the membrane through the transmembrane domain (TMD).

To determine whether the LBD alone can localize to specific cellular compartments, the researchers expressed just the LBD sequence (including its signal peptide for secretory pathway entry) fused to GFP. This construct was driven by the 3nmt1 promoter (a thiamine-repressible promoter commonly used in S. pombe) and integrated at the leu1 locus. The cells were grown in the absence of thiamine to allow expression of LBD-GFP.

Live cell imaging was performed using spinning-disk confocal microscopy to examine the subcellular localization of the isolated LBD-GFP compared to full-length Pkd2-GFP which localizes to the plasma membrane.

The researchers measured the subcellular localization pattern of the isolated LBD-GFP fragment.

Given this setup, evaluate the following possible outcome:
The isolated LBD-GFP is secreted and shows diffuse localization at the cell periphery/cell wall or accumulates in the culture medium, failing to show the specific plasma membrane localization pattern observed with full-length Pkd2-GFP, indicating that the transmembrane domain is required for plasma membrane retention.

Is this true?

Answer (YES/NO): NO